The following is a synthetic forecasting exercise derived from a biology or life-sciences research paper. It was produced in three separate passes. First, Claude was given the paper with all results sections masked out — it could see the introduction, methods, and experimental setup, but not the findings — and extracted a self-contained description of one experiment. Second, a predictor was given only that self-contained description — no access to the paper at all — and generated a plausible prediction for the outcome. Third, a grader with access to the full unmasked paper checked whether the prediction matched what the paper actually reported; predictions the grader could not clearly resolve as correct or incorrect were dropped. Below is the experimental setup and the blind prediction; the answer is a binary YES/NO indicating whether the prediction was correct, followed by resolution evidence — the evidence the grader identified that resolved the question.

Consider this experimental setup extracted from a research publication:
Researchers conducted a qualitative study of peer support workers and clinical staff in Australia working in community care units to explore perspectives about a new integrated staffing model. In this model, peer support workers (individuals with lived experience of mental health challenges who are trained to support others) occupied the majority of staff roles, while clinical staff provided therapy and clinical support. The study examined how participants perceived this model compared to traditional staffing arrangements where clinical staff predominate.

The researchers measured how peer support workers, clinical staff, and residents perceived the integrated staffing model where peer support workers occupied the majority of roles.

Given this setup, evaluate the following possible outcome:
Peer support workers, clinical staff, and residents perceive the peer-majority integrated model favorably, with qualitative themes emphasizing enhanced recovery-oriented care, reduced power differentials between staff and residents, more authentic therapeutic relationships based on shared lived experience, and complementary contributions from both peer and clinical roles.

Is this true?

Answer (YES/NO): NO